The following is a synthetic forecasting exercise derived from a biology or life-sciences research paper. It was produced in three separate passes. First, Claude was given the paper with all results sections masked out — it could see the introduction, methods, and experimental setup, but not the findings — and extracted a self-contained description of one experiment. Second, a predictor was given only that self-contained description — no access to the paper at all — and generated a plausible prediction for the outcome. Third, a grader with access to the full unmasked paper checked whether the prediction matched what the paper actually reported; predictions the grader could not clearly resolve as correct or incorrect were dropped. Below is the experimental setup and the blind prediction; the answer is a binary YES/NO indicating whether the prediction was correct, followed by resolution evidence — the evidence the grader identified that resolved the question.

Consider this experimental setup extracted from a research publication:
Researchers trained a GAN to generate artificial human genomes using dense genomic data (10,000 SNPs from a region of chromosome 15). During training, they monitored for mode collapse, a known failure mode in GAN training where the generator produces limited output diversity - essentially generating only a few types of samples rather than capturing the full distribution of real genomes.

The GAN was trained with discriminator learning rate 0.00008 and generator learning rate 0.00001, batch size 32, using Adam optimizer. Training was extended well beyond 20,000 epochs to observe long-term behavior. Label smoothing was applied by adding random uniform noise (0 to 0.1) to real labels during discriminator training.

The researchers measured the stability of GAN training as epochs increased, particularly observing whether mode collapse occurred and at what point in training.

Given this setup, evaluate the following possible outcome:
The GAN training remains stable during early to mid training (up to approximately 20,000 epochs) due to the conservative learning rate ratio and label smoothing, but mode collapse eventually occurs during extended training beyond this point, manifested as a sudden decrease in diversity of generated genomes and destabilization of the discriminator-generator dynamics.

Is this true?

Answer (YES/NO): YES